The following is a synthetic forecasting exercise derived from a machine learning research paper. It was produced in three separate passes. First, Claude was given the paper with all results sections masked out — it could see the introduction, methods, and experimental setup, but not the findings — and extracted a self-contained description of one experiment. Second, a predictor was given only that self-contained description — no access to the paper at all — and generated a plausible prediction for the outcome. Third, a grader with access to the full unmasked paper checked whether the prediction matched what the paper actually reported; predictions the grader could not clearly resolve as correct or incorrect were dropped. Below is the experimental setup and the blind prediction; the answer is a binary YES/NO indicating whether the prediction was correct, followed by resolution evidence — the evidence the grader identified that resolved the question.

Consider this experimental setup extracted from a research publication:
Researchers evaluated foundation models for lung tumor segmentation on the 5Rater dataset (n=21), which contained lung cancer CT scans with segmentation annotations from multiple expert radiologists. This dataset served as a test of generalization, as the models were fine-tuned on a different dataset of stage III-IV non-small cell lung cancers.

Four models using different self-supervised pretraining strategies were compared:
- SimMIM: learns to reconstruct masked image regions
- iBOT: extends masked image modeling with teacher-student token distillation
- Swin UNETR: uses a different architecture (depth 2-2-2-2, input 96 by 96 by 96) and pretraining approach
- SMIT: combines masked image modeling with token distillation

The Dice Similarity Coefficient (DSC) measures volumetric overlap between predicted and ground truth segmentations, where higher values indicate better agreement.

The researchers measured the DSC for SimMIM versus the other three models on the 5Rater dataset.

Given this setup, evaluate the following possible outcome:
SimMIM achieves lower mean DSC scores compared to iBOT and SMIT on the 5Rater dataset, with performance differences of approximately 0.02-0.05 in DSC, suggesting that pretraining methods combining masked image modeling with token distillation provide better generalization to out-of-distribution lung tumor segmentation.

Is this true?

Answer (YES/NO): YES